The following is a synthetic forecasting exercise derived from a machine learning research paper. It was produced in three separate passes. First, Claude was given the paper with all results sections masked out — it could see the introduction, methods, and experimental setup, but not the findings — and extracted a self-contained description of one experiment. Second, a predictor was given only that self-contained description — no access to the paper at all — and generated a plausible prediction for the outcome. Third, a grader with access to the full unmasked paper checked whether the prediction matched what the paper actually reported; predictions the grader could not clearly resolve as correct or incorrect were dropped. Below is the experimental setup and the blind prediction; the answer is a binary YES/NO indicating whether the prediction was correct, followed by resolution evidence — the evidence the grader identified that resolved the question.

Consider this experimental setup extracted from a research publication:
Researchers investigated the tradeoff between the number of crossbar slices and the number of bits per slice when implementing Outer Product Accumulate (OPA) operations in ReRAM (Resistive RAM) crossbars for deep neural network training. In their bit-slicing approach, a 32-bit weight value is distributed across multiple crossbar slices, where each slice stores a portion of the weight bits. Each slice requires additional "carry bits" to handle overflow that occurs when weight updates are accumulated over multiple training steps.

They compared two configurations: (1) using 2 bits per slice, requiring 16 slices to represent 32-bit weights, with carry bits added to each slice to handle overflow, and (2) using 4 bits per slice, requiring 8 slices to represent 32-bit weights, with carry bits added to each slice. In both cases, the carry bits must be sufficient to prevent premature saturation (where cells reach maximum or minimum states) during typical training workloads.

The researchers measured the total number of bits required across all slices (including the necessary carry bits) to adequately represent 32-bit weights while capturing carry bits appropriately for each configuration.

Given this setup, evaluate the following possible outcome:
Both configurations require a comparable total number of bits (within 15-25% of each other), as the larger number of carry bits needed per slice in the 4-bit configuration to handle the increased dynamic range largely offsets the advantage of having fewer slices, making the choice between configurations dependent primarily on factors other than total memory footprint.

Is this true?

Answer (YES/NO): NO